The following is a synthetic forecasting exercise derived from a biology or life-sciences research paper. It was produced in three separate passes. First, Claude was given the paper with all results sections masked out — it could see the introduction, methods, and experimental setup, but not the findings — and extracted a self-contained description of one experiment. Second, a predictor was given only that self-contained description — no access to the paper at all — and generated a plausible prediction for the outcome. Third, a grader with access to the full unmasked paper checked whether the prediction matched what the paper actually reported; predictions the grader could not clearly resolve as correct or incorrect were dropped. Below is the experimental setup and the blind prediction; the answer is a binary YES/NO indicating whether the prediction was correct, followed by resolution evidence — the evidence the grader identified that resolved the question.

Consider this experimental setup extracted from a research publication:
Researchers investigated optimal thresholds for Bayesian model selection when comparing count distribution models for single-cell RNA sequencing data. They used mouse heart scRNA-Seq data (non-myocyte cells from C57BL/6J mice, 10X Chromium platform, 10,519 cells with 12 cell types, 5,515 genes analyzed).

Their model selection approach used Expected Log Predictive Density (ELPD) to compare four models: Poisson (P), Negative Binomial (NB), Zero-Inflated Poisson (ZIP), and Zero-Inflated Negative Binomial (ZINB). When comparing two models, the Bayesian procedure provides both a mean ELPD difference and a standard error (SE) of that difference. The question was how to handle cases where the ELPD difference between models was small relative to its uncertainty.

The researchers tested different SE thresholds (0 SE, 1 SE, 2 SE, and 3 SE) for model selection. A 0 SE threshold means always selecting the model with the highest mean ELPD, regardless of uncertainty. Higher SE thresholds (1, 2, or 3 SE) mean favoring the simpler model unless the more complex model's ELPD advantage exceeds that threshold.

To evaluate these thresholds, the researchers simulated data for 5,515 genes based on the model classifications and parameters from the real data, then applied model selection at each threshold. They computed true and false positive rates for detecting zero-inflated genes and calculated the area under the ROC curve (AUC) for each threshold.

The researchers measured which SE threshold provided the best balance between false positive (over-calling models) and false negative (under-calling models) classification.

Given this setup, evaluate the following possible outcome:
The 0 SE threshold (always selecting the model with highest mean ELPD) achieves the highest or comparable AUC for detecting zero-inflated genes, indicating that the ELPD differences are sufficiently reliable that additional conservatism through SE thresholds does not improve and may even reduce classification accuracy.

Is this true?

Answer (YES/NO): NO